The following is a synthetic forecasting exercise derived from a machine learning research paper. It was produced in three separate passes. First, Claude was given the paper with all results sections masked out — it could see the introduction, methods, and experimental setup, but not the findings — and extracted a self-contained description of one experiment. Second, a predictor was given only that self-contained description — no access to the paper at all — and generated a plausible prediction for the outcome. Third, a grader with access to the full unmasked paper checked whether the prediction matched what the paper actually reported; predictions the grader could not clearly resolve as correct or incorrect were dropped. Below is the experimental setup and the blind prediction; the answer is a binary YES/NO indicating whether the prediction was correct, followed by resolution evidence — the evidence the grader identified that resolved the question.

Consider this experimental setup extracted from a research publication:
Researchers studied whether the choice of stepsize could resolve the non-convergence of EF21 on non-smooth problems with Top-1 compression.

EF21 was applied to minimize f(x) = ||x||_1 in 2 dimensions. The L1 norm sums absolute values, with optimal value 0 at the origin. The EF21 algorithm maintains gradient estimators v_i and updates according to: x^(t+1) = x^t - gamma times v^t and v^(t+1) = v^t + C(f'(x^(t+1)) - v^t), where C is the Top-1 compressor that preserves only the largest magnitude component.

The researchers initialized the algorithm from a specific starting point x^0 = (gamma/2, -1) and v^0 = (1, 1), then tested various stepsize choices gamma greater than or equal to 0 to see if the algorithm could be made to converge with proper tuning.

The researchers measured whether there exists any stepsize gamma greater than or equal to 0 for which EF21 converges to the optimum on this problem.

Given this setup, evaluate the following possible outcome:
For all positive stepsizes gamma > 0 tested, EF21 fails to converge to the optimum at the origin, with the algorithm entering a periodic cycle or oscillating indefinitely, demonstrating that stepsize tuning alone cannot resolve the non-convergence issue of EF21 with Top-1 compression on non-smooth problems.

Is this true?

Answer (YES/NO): NO